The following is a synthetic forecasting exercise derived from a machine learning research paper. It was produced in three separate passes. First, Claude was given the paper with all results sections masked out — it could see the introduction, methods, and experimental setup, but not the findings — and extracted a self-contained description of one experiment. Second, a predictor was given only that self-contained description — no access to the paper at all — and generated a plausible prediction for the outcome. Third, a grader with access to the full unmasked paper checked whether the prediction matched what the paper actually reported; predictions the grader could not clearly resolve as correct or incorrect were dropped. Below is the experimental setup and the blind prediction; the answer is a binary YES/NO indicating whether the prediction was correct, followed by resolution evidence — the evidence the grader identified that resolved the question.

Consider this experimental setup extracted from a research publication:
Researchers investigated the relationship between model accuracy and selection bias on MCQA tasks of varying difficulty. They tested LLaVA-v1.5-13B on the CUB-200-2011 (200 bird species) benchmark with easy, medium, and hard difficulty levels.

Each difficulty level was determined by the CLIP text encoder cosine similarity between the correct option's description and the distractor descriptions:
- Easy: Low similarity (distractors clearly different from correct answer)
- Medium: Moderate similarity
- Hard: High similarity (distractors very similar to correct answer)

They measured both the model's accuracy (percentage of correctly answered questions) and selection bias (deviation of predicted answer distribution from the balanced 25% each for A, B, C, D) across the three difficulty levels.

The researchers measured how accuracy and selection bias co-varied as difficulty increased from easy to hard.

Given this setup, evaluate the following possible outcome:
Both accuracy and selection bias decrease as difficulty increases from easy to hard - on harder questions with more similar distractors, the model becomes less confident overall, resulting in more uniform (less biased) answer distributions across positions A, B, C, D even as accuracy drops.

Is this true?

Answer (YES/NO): NO